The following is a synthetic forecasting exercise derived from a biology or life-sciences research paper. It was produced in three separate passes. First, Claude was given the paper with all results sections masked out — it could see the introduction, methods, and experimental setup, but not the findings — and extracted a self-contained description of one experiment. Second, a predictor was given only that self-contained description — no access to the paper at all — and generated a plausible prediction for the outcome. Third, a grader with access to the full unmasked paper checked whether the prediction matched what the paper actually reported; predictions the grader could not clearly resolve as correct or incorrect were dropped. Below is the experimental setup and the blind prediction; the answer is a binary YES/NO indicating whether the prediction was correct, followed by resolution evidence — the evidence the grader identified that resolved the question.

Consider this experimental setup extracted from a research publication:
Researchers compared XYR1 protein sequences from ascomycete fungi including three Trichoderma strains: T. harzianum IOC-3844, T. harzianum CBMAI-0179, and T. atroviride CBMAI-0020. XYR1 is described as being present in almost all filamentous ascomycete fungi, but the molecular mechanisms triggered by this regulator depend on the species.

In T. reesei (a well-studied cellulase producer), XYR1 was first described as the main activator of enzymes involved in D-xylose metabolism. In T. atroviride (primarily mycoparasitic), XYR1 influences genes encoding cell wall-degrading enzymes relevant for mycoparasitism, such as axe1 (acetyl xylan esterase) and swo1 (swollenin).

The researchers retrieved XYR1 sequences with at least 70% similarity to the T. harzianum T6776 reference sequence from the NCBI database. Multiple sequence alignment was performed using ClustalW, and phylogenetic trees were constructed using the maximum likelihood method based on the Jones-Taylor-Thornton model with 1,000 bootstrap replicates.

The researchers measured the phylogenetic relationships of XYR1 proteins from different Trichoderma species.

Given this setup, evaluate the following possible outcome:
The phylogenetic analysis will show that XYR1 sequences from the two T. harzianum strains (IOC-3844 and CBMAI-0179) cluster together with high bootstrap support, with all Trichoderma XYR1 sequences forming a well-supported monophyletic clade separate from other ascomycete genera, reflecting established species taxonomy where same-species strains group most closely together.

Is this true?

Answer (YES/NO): NO